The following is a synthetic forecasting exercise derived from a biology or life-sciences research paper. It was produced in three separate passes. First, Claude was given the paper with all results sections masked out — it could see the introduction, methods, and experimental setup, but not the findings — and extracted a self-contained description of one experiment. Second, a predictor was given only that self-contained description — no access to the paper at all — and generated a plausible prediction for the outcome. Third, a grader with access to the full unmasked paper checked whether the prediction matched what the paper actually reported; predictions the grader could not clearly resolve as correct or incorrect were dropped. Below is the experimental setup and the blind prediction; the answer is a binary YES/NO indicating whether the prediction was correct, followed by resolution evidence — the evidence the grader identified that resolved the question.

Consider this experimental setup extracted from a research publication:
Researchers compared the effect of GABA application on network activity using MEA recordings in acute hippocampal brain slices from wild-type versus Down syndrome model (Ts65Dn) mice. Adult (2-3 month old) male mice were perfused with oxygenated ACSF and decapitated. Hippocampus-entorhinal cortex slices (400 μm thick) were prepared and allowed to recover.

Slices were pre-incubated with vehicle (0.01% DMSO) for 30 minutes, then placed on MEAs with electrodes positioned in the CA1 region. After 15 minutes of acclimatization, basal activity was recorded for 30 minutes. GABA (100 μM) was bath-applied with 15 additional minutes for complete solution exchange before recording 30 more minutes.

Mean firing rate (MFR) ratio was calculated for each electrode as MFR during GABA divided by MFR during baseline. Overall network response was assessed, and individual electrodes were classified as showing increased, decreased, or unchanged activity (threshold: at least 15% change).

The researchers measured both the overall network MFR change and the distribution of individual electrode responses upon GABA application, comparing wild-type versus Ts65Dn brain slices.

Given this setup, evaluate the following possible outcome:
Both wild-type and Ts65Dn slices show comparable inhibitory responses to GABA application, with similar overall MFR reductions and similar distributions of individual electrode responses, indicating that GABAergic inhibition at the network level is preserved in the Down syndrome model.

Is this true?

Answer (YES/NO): NO